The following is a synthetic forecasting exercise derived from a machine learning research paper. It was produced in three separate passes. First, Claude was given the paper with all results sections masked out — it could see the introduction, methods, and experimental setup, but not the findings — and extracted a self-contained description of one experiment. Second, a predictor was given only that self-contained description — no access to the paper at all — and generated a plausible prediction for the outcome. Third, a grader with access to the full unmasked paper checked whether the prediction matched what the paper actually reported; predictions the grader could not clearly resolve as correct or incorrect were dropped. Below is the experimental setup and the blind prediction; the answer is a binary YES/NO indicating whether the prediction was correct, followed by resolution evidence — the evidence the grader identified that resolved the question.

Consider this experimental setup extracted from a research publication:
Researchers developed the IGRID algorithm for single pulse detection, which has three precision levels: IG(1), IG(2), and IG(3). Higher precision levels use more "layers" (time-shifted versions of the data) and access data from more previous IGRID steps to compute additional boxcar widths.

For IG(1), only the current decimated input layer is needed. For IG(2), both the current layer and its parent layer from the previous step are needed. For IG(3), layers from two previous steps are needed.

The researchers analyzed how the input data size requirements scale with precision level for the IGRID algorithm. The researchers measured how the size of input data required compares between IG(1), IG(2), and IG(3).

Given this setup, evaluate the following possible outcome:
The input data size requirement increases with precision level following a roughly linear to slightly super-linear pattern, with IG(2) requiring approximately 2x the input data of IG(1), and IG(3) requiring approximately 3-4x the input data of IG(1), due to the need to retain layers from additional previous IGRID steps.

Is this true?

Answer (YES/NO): YES